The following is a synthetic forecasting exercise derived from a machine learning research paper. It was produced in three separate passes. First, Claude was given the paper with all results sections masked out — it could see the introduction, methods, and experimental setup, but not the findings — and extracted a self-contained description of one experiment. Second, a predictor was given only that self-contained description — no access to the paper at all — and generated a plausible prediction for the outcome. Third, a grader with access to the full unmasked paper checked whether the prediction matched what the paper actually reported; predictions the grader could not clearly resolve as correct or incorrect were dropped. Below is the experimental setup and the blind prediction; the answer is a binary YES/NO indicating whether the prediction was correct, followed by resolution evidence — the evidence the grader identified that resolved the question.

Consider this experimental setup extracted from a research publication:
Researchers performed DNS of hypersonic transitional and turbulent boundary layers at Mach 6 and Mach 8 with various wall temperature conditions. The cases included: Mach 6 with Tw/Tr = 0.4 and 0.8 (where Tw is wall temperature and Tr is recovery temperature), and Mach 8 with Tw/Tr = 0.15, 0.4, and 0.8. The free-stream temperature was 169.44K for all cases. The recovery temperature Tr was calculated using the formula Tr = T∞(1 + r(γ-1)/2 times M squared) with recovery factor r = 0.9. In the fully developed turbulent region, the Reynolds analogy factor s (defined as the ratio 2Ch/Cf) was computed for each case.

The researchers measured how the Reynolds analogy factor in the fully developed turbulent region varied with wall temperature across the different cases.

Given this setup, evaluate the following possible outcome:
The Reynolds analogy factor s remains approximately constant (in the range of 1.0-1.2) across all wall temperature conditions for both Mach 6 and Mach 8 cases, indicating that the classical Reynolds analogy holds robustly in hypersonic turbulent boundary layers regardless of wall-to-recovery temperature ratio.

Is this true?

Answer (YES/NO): NO